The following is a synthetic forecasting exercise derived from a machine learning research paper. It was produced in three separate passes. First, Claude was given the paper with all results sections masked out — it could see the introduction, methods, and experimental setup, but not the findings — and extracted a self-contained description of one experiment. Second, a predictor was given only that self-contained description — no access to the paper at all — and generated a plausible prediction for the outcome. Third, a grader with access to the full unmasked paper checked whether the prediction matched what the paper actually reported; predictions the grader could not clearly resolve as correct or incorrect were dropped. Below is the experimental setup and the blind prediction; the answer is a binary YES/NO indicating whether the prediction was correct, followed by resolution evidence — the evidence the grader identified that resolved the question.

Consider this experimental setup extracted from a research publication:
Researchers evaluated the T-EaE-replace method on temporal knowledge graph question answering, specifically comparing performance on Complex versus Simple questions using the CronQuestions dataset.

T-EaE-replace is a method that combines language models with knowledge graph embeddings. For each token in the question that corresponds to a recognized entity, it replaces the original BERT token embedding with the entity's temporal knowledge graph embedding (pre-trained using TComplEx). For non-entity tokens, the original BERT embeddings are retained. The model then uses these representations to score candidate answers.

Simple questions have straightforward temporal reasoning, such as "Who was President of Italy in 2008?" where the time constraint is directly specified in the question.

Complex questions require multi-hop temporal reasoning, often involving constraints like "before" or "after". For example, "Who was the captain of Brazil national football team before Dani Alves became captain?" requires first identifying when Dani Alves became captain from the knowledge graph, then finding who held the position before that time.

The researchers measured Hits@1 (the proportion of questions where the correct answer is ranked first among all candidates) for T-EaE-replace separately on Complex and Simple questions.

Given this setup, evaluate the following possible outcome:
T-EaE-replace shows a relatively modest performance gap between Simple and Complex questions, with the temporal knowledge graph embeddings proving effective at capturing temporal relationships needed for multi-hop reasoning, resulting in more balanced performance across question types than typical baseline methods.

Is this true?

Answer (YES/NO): NO